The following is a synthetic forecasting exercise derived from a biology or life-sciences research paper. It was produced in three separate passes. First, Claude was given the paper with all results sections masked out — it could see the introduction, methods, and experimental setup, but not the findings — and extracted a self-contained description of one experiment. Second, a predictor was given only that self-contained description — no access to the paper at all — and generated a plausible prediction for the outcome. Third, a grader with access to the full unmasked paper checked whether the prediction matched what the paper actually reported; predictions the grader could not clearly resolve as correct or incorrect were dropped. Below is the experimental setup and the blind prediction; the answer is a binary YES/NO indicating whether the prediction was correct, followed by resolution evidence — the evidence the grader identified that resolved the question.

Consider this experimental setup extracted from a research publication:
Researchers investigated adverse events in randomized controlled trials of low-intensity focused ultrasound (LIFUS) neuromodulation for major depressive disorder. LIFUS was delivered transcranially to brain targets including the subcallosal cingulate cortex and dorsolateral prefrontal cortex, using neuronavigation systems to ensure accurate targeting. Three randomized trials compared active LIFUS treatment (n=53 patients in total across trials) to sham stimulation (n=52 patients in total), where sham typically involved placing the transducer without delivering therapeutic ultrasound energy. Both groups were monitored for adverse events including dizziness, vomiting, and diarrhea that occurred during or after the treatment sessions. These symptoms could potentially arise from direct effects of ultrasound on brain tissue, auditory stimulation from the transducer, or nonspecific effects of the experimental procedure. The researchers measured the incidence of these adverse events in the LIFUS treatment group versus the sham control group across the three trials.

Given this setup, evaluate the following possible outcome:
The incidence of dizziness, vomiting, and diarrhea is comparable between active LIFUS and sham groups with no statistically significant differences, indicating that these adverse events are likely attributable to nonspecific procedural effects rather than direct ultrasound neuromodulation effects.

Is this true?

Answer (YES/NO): YES